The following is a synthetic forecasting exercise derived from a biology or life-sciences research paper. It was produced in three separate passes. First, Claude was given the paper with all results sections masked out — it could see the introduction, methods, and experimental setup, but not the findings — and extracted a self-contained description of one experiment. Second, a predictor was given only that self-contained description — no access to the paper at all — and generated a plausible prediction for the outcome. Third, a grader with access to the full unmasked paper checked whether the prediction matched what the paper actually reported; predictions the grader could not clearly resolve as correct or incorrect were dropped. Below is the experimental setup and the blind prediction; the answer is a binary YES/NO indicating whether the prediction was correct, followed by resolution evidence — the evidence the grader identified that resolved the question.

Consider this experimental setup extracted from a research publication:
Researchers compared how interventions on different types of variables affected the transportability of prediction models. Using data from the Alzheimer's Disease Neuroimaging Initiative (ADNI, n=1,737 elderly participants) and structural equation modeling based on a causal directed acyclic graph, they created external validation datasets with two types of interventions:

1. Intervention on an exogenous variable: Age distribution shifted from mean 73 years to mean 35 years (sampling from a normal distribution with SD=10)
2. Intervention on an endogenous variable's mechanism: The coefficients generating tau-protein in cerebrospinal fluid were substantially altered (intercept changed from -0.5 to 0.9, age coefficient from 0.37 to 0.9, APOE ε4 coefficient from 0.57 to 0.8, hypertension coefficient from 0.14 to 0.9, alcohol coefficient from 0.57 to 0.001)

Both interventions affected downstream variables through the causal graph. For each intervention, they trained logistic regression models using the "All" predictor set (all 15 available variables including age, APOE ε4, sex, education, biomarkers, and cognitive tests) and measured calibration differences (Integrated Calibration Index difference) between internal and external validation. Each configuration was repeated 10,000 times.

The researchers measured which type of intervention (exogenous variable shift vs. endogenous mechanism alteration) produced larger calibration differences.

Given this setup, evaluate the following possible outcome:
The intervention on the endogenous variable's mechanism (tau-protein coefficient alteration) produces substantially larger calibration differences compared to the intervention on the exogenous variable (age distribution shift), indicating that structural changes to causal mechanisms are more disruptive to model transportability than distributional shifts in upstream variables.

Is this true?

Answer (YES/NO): NO